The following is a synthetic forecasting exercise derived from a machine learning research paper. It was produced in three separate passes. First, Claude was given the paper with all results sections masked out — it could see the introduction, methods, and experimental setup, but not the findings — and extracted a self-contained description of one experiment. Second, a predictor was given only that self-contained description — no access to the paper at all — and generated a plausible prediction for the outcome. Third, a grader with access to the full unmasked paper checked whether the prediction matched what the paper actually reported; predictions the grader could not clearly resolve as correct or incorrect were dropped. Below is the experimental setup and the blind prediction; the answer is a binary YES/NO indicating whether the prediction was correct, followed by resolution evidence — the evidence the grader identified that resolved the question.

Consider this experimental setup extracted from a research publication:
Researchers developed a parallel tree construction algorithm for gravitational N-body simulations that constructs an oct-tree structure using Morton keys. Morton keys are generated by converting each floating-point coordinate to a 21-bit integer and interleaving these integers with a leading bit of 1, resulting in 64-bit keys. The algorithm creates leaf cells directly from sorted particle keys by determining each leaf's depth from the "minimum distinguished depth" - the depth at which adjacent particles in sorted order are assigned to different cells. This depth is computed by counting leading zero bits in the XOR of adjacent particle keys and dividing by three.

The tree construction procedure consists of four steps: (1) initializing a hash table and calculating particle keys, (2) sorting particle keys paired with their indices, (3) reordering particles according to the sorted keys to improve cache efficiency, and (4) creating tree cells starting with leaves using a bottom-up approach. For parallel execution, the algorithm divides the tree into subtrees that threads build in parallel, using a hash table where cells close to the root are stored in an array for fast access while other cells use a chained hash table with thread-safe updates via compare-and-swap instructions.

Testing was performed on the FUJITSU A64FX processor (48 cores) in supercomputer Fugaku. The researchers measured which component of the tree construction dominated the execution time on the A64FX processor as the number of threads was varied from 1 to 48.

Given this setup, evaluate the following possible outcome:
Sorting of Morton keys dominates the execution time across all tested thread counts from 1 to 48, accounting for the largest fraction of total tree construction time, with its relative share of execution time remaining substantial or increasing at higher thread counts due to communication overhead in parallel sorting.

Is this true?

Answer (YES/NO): YES